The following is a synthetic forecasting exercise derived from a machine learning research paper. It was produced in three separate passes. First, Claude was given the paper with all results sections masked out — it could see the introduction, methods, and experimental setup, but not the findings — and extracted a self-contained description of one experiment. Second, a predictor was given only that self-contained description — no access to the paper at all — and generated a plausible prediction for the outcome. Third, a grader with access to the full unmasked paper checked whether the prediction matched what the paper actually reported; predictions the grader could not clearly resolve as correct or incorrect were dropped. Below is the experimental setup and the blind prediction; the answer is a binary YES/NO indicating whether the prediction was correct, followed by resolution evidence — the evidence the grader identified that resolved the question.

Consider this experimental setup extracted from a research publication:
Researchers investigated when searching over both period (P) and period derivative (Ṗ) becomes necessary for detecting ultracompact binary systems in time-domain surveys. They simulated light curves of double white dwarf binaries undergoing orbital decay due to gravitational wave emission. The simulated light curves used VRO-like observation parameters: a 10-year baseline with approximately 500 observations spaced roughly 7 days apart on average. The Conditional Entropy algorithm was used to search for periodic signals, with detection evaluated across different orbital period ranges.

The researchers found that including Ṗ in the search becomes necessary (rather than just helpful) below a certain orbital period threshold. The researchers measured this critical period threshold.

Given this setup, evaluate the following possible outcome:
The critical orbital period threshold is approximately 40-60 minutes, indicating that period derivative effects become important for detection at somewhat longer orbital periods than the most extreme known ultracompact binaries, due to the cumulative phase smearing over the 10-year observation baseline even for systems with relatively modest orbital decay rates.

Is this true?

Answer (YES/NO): NO